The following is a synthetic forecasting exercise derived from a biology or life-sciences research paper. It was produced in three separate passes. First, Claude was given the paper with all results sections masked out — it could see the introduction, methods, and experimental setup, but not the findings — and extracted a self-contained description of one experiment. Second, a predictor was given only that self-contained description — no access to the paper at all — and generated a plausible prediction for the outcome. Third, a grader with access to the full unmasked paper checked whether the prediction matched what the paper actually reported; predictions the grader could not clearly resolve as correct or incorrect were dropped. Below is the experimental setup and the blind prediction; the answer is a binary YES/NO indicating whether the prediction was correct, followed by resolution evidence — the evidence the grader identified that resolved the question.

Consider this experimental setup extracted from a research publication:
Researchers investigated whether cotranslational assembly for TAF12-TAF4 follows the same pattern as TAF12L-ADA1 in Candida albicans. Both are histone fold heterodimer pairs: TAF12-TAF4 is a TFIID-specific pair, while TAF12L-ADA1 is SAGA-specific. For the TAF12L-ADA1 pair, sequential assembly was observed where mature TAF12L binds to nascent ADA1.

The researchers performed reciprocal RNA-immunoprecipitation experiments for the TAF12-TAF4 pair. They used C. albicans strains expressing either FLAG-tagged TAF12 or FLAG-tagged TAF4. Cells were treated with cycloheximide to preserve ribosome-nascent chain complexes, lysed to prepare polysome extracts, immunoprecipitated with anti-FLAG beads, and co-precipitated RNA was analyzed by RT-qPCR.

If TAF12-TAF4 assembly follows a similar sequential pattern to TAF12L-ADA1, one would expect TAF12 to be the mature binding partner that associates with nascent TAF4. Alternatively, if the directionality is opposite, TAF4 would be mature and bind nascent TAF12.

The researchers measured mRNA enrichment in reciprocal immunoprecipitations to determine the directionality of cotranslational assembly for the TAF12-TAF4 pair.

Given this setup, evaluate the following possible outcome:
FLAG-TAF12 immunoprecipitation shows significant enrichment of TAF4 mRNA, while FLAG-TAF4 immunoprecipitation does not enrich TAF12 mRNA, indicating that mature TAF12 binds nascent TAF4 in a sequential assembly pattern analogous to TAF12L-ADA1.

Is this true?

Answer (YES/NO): YES